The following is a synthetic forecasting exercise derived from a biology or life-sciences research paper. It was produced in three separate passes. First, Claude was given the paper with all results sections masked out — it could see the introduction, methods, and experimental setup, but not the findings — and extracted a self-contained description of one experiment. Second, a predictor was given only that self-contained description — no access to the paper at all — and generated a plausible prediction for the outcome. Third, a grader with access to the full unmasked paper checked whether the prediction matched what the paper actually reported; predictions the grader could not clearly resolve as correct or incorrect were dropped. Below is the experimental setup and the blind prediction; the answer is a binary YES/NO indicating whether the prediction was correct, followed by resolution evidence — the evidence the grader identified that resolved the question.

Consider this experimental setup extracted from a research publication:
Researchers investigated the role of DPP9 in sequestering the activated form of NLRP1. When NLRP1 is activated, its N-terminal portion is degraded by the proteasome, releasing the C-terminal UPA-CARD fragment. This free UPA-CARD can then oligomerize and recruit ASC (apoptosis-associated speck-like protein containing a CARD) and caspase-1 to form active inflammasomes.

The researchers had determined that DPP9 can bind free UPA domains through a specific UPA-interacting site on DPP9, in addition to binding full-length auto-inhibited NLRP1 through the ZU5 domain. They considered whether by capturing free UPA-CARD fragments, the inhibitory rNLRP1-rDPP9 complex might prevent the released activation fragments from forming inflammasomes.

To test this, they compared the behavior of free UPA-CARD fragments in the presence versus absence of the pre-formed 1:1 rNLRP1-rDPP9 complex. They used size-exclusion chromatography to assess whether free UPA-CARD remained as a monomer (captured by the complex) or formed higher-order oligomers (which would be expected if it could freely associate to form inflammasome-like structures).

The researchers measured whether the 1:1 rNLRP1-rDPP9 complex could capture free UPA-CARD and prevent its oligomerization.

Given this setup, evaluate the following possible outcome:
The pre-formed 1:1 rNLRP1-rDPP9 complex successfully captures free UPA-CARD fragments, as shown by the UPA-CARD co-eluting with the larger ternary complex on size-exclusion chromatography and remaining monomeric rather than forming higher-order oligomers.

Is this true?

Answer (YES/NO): YES